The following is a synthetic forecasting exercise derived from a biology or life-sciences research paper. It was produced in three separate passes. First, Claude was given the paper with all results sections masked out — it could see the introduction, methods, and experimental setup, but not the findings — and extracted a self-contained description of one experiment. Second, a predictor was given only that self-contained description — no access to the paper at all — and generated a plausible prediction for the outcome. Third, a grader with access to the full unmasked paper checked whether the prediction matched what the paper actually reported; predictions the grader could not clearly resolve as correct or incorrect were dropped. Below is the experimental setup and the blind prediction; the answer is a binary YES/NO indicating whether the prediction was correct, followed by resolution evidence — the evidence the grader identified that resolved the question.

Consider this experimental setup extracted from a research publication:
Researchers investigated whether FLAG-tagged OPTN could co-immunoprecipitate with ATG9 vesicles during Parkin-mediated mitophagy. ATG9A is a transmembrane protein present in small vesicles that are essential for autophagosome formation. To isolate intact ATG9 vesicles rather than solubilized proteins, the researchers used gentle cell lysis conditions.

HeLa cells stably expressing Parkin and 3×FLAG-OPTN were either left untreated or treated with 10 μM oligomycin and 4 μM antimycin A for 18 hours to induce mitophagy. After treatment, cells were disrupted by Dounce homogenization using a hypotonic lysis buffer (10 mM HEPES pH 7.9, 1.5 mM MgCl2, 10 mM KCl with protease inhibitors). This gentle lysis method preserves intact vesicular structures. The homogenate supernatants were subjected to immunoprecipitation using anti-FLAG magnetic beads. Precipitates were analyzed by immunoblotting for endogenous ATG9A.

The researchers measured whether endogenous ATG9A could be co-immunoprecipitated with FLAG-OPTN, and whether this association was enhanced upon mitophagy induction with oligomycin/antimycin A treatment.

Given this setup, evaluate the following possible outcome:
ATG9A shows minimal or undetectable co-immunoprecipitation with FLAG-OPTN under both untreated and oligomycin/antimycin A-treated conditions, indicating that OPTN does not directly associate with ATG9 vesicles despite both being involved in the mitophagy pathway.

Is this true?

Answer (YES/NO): NO